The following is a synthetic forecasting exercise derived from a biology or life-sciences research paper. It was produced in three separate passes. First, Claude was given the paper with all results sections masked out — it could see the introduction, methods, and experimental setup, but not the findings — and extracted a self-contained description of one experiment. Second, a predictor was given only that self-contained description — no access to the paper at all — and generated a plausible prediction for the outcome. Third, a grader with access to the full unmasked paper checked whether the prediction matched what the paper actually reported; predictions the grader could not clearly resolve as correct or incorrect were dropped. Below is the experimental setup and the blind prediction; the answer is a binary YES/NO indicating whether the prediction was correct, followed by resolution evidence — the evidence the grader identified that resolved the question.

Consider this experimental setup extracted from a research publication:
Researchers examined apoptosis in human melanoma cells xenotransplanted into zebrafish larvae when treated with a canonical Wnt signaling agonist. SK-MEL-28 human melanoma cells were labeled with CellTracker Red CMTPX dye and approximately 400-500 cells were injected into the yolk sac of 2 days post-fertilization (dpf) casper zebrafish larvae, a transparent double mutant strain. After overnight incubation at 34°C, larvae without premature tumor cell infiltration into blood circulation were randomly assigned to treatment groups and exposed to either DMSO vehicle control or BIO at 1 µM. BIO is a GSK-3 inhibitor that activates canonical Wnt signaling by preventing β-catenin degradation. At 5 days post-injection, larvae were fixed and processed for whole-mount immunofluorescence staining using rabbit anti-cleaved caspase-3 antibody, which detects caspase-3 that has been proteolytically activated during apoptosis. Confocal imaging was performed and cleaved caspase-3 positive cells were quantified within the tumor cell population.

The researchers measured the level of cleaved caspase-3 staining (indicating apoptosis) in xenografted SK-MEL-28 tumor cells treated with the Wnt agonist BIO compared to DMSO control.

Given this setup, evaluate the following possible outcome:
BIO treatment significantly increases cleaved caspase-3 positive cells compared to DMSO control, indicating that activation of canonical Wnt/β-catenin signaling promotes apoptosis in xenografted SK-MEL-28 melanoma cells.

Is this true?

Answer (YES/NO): NO